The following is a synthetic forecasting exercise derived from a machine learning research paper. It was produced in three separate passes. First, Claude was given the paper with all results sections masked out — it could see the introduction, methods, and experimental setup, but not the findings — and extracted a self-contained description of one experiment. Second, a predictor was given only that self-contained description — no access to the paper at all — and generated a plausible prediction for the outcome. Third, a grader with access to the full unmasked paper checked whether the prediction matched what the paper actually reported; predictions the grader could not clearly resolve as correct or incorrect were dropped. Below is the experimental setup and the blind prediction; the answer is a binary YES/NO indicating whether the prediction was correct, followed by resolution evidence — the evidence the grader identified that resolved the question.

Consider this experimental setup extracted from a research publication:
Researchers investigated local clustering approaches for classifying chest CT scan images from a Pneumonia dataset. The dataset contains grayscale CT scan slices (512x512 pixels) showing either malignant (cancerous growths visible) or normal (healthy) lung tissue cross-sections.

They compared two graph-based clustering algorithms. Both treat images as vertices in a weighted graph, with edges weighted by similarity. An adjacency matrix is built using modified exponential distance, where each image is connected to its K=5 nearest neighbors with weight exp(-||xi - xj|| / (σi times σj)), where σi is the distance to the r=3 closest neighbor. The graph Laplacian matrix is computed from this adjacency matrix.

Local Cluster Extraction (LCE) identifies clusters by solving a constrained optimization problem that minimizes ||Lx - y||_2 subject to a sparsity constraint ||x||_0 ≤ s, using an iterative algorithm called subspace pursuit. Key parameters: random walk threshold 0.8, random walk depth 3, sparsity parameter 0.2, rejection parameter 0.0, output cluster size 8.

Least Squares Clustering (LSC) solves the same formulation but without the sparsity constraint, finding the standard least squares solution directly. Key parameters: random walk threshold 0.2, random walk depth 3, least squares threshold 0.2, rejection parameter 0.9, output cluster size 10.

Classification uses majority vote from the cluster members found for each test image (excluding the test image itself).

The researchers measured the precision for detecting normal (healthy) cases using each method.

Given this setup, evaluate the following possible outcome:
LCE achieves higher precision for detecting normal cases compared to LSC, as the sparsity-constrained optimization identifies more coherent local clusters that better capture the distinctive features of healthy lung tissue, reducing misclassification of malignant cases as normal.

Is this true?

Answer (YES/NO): NO